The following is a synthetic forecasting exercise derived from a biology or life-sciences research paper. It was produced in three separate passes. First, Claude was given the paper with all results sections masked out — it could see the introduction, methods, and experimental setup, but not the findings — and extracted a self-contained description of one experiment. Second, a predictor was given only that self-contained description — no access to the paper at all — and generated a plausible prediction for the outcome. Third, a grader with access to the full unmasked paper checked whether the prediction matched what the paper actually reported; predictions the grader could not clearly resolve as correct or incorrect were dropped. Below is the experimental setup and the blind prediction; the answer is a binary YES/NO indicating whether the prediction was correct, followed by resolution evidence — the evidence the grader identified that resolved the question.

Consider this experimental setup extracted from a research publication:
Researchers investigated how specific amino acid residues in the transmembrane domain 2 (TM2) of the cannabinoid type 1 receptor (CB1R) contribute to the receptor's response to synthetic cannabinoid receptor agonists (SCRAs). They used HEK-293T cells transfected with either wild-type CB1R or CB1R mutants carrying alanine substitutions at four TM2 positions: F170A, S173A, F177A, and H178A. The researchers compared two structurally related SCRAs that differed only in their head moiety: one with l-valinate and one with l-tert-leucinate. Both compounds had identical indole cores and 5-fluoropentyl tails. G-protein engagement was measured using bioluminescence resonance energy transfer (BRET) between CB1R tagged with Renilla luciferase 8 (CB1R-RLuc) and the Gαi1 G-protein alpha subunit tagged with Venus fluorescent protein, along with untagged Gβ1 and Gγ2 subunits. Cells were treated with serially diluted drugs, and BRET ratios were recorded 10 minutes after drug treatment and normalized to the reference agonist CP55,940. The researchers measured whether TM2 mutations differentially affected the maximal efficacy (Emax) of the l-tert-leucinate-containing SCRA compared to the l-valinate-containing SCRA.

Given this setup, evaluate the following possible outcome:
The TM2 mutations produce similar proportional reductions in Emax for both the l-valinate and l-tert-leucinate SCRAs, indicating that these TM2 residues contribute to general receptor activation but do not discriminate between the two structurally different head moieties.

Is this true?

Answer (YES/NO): NO